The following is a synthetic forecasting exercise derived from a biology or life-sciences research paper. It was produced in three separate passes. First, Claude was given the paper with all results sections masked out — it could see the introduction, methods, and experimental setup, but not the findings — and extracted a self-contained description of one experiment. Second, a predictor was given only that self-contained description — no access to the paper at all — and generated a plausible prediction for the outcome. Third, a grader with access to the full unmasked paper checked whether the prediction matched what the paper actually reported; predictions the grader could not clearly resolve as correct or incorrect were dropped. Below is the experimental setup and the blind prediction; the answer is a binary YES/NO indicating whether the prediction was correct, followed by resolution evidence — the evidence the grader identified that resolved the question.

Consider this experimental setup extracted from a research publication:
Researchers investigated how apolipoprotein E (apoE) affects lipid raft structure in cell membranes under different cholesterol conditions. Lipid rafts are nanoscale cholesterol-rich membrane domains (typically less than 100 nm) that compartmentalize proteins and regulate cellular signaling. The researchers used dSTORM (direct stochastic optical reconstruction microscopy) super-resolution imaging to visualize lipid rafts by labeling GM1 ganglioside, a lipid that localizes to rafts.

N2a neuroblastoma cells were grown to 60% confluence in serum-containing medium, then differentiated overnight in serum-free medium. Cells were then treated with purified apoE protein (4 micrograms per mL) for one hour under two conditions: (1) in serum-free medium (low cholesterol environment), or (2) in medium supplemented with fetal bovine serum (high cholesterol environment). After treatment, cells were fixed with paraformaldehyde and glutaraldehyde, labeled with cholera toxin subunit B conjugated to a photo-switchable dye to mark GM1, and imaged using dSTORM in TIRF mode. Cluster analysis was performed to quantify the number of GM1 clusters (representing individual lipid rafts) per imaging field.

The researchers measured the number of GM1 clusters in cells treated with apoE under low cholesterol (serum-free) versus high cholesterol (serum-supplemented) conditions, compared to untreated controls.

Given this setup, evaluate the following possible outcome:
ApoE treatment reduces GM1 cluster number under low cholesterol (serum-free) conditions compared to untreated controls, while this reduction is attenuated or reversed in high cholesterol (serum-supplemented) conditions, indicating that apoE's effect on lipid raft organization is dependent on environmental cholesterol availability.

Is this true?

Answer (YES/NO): YES